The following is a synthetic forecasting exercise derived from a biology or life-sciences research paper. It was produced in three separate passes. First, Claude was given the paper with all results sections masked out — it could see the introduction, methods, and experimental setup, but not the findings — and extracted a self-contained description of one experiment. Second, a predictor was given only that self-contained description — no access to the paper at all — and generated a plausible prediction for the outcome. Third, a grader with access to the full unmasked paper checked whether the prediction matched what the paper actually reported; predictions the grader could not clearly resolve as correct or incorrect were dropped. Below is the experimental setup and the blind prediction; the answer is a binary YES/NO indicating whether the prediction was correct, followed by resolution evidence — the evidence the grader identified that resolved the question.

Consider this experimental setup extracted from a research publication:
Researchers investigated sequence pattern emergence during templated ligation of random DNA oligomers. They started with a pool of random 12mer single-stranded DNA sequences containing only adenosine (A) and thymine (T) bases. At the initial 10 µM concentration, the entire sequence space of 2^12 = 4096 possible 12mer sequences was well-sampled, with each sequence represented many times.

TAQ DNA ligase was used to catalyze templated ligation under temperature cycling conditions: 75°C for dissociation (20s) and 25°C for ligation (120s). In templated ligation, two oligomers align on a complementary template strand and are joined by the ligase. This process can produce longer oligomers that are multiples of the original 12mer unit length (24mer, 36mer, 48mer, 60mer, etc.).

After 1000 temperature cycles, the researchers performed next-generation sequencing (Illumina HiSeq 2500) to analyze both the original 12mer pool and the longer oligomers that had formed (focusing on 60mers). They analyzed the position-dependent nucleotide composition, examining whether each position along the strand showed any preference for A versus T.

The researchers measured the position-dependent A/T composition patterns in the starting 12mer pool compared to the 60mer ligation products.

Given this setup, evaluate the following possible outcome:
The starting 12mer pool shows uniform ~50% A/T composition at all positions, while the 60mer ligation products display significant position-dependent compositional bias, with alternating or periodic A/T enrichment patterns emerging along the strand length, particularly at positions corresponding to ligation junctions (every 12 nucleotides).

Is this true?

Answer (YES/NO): YES